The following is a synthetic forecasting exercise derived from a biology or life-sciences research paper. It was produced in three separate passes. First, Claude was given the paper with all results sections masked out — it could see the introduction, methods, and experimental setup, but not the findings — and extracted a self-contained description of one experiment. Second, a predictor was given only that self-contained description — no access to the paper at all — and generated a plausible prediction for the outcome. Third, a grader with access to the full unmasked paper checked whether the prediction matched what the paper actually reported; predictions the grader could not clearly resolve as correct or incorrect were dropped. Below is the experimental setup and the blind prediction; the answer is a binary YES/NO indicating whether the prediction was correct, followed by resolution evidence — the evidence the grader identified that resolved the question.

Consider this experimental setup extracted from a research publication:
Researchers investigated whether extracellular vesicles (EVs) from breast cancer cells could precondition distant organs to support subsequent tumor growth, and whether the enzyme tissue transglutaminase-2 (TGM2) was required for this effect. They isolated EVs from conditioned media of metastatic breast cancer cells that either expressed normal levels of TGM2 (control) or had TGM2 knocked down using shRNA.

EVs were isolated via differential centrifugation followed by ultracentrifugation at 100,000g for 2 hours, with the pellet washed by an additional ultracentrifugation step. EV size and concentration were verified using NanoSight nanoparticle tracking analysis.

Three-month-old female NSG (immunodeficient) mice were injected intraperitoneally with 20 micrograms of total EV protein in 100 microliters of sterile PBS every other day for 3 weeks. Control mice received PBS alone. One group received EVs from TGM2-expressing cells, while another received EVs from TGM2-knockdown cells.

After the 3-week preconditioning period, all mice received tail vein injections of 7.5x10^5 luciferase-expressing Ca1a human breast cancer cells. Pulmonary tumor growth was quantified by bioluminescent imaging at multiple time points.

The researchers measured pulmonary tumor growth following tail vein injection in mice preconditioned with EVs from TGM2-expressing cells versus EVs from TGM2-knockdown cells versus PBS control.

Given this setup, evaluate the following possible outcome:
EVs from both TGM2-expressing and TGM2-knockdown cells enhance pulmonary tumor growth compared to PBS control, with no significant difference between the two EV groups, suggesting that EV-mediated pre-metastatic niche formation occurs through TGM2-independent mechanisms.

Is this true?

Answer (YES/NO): NO